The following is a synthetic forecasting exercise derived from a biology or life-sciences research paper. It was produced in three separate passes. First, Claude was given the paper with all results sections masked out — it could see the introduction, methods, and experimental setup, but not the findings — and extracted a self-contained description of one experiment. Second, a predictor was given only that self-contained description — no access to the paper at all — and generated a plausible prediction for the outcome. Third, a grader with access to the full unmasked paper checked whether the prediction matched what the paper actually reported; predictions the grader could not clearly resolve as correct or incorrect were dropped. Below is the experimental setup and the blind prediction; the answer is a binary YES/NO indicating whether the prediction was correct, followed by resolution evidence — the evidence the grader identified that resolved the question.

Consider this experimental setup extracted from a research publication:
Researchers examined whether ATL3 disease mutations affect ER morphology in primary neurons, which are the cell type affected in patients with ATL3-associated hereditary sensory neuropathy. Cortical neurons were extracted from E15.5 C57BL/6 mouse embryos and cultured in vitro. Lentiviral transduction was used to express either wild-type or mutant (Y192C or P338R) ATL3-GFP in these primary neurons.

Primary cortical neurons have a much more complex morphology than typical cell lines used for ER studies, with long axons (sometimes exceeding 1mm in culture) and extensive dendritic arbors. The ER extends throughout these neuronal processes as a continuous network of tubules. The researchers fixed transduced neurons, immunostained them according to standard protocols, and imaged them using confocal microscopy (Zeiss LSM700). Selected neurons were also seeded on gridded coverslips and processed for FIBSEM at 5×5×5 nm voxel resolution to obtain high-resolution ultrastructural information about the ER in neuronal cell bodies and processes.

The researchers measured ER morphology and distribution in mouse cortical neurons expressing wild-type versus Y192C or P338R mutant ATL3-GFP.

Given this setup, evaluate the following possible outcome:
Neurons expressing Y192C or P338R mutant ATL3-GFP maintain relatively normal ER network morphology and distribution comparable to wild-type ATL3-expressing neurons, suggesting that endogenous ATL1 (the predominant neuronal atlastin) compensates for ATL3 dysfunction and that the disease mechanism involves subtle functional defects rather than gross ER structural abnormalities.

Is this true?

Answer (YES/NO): NO